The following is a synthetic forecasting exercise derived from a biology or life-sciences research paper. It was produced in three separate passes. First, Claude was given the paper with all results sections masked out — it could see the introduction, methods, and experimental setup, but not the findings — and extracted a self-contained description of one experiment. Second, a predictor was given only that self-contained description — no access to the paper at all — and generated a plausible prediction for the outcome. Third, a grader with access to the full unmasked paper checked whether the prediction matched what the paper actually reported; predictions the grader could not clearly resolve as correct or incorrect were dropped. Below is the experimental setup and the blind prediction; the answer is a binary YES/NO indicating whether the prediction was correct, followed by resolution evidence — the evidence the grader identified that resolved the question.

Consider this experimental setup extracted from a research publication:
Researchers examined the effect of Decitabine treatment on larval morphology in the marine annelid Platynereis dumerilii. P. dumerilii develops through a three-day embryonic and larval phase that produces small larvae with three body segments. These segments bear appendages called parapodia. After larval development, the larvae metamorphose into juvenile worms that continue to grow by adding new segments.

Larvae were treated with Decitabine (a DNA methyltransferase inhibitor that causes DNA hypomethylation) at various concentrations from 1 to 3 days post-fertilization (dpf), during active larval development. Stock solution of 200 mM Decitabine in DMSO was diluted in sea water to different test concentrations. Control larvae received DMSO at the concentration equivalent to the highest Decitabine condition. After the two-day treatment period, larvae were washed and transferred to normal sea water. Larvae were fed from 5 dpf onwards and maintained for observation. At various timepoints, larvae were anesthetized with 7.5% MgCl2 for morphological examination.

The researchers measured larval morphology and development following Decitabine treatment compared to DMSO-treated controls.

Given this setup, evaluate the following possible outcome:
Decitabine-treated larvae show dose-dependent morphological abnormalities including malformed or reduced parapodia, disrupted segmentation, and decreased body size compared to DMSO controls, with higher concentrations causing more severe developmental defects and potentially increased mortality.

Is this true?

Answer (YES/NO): NO